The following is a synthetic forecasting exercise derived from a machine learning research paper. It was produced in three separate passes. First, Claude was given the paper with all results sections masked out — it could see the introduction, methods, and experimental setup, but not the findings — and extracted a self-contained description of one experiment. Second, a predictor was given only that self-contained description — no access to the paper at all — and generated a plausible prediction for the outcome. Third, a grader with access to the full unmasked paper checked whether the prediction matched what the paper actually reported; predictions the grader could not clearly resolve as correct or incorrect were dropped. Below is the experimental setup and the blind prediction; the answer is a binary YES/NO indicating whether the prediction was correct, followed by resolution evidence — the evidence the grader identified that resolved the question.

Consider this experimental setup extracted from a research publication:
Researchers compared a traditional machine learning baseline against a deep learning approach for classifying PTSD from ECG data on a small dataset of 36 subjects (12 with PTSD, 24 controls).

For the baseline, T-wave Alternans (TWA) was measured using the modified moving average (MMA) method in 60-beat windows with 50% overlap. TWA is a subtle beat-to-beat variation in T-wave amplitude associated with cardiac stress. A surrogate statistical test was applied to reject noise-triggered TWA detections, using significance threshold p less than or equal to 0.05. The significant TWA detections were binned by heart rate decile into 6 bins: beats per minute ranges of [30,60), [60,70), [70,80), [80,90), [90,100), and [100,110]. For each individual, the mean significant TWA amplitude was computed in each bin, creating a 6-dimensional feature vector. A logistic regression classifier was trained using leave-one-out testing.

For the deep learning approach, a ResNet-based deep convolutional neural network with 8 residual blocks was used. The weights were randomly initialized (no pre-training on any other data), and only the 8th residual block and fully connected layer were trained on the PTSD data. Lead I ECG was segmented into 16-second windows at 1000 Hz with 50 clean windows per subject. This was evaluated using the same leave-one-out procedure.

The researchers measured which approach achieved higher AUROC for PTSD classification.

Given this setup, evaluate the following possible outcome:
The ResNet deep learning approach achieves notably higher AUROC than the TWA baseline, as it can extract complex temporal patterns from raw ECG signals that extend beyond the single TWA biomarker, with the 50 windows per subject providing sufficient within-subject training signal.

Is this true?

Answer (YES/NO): NO